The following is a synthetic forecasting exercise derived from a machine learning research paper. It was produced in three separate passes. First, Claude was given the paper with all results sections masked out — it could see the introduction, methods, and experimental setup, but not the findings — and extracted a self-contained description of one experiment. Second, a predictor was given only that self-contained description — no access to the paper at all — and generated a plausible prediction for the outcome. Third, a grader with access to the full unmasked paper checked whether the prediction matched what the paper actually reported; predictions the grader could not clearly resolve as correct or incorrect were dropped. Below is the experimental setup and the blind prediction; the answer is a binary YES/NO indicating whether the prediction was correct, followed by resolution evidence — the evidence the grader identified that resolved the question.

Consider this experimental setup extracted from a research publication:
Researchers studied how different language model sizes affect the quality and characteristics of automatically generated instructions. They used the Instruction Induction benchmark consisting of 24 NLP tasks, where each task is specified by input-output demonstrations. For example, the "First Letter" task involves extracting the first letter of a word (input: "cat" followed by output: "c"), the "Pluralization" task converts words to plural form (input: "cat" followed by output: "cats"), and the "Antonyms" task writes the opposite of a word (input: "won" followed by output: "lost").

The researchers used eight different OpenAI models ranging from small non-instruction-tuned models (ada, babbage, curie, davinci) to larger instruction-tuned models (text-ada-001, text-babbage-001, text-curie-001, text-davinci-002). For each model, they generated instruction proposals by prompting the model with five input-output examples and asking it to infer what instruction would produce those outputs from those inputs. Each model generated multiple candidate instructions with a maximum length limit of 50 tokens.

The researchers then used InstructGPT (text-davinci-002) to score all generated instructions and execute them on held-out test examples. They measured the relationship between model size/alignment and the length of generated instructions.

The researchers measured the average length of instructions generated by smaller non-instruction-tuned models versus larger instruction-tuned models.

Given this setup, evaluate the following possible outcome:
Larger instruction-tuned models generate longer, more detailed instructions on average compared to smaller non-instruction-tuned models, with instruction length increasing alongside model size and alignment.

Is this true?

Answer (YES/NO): NO